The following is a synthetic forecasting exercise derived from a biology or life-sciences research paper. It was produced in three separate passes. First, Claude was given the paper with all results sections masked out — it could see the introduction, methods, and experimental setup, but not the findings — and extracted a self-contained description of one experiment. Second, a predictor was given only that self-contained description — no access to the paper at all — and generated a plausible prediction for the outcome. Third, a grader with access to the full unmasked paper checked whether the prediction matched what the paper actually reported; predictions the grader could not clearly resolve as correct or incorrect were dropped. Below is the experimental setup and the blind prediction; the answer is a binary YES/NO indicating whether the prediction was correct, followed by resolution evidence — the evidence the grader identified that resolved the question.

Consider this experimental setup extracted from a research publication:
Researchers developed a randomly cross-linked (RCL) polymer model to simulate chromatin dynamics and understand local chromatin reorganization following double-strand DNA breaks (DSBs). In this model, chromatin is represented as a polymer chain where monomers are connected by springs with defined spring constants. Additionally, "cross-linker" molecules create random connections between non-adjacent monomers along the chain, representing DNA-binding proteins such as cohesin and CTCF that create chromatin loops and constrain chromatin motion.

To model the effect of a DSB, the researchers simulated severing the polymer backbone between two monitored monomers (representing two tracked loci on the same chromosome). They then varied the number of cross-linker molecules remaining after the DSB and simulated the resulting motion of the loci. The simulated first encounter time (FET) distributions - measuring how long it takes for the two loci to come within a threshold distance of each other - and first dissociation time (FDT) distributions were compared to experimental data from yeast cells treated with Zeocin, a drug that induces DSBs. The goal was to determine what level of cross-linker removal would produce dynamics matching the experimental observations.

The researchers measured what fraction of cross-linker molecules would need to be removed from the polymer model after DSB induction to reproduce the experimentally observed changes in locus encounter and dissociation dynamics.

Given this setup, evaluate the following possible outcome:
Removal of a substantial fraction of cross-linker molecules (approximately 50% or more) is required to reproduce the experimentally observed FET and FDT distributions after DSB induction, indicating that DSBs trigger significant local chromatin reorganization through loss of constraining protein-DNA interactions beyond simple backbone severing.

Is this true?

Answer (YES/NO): NO